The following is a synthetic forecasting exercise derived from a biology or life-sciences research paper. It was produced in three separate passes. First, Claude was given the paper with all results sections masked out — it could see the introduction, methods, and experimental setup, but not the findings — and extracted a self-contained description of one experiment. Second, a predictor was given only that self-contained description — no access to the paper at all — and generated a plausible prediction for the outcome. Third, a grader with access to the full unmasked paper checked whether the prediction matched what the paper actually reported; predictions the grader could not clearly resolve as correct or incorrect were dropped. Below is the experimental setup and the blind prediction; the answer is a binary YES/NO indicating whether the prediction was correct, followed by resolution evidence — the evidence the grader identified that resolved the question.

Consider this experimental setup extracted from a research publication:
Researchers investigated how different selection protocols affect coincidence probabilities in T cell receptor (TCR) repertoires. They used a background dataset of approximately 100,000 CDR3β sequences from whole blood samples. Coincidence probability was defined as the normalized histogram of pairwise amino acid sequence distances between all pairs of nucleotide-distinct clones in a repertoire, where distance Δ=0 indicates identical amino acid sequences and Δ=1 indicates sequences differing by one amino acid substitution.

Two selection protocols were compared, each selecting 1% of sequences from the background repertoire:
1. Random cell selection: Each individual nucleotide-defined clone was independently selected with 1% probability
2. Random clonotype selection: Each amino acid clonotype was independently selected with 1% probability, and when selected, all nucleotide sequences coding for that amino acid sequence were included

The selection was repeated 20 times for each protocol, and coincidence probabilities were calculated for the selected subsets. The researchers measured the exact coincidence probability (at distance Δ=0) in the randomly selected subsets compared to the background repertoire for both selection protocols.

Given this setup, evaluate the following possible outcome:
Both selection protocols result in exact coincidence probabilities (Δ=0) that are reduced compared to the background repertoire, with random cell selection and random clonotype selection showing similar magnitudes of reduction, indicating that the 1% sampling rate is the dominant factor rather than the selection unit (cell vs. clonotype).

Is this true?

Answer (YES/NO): NO